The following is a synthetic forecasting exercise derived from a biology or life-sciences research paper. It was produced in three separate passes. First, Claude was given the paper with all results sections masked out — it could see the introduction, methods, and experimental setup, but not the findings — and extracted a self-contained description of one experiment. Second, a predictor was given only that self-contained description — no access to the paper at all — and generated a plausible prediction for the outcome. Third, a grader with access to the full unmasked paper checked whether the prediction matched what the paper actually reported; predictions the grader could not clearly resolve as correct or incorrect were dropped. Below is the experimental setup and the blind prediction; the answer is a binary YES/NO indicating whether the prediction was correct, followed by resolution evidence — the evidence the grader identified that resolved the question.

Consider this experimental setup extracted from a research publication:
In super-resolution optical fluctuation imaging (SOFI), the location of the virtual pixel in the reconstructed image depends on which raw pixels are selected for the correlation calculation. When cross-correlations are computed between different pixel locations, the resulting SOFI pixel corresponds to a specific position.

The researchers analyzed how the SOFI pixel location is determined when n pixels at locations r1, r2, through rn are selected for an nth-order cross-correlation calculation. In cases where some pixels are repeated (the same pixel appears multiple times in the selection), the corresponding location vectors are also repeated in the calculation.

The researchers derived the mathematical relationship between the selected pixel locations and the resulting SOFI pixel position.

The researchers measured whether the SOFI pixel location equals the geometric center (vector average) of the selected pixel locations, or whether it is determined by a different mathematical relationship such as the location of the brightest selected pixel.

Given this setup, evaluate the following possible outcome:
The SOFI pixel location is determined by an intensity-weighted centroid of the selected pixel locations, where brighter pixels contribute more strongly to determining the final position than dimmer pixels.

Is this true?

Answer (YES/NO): NO